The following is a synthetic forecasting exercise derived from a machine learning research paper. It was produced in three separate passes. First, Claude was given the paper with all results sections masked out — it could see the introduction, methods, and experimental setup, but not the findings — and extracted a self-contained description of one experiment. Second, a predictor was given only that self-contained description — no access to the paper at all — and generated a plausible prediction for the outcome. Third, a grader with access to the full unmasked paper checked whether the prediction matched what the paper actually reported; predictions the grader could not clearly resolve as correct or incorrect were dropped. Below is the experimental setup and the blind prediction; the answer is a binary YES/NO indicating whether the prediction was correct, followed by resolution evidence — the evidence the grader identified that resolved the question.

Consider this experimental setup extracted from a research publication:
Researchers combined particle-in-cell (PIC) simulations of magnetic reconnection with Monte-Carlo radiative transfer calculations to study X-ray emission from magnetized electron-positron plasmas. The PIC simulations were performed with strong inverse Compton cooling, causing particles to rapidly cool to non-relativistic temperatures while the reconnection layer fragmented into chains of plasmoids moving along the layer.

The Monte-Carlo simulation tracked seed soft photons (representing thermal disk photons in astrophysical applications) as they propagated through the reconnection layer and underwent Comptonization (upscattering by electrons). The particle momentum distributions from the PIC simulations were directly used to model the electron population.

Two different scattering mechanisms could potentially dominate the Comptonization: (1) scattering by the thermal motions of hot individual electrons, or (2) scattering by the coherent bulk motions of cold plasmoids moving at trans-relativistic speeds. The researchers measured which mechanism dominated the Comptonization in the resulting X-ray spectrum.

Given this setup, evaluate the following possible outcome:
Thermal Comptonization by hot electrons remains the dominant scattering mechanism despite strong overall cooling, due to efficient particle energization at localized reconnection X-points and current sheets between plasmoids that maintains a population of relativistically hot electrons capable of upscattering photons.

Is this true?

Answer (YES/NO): NO